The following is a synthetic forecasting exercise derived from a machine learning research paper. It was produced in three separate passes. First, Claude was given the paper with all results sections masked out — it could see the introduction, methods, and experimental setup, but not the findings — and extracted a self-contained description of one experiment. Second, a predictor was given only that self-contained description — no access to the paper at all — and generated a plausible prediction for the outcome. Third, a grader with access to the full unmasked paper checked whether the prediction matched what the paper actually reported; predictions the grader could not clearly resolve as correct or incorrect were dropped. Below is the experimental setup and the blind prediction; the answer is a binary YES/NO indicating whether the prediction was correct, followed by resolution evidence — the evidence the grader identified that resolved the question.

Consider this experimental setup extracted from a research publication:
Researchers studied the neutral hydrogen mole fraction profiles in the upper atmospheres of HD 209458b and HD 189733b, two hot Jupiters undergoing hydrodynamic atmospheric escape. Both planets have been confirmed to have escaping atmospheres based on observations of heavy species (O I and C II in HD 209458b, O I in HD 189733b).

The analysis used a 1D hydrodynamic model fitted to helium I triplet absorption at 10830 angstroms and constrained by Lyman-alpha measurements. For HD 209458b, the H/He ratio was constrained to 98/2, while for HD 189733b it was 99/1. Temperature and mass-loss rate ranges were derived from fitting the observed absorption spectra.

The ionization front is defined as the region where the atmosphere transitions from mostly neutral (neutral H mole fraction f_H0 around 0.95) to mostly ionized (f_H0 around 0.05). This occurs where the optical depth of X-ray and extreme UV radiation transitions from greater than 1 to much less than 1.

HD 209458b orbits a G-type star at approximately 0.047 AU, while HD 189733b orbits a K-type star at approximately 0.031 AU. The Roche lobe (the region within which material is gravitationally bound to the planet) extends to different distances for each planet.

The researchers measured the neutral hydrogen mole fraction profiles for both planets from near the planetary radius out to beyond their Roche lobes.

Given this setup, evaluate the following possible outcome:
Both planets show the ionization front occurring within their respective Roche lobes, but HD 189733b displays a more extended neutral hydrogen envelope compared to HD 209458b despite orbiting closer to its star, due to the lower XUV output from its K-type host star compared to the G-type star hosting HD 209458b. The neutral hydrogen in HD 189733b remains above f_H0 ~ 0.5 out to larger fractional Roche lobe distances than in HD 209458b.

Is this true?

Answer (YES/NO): NO